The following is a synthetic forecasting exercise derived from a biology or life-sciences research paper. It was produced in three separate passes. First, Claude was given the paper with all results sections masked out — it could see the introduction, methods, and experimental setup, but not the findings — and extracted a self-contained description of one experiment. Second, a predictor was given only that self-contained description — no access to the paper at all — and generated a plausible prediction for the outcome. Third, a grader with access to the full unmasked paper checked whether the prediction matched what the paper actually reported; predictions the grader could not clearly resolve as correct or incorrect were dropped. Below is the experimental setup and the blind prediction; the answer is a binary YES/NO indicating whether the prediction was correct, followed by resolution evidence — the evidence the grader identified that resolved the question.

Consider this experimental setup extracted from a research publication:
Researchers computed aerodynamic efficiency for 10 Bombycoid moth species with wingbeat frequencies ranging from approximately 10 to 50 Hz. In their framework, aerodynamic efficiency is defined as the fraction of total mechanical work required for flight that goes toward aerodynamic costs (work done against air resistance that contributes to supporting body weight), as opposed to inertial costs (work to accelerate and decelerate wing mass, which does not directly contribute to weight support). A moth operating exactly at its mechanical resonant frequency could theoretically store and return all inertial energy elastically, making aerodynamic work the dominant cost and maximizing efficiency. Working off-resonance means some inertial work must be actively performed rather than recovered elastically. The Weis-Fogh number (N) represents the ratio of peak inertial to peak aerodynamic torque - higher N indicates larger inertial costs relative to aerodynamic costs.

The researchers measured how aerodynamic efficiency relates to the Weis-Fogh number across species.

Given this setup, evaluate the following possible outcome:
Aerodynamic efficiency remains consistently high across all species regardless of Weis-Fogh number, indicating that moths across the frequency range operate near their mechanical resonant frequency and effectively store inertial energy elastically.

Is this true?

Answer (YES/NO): NO